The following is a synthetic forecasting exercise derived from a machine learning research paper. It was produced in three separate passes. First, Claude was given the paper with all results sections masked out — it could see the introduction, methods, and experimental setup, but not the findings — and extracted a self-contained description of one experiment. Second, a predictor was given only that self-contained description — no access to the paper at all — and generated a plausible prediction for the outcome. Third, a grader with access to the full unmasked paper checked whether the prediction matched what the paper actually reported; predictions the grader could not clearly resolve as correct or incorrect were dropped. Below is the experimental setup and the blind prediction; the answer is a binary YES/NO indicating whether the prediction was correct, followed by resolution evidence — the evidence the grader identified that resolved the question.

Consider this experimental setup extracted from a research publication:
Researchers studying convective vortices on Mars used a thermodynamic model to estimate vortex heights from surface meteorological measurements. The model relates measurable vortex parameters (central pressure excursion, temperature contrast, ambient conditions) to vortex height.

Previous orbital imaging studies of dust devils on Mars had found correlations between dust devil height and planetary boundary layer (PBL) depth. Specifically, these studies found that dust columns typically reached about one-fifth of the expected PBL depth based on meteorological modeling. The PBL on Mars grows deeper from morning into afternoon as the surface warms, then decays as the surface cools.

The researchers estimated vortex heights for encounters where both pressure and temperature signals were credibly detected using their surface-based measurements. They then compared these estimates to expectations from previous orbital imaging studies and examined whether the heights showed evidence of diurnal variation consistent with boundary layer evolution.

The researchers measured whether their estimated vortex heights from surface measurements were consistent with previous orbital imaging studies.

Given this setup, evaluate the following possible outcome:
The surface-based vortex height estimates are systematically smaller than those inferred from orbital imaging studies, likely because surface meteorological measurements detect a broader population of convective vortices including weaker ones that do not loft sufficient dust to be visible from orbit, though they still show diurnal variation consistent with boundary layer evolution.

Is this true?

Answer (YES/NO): NO